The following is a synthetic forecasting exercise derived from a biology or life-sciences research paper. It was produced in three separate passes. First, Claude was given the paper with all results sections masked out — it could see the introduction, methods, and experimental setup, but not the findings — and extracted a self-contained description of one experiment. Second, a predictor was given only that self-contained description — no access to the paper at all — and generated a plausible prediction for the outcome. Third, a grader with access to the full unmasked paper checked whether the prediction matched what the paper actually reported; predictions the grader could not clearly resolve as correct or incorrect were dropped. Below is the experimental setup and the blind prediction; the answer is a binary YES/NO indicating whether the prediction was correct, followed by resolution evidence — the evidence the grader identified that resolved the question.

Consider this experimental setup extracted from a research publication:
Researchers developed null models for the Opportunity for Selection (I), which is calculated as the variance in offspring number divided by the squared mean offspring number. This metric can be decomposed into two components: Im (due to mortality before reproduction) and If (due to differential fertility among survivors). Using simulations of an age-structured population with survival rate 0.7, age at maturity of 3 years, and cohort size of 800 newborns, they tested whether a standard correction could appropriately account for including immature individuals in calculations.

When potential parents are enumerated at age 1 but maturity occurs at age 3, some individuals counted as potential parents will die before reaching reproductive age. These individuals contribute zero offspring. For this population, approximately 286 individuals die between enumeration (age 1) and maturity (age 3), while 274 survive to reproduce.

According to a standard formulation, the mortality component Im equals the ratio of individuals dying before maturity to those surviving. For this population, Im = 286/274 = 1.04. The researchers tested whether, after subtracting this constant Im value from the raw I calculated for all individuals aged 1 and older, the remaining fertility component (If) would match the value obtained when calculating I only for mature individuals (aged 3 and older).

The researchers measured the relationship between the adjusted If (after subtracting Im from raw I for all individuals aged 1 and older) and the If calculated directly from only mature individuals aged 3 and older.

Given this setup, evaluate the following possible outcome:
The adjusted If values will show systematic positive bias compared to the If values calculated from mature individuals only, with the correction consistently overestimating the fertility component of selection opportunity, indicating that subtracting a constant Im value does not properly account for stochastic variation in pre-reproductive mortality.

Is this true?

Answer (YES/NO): NO